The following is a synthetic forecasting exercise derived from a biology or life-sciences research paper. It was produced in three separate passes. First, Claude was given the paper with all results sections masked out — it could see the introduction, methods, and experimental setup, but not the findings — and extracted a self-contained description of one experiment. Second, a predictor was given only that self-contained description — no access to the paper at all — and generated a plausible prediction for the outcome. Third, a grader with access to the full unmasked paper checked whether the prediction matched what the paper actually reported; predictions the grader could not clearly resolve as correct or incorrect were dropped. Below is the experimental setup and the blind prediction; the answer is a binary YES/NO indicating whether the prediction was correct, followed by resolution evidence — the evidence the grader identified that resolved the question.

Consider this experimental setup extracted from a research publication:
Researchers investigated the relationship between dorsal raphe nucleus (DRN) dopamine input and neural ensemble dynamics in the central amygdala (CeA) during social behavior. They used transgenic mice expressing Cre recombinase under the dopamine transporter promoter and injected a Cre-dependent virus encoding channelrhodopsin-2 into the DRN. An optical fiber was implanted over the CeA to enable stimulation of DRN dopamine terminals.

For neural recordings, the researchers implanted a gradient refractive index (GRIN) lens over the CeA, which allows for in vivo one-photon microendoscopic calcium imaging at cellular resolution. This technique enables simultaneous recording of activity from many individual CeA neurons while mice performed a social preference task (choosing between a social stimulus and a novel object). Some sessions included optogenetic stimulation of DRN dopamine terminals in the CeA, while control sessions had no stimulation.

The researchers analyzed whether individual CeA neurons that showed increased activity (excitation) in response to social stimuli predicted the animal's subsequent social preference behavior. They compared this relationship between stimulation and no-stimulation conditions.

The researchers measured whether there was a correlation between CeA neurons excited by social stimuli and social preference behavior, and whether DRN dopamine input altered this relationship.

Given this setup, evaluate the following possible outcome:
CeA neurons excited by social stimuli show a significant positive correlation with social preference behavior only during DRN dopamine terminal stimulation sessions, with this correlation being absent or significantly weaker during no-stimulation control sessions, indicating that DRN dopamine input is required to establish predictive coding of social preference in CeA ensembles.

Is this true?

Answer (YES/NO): YES